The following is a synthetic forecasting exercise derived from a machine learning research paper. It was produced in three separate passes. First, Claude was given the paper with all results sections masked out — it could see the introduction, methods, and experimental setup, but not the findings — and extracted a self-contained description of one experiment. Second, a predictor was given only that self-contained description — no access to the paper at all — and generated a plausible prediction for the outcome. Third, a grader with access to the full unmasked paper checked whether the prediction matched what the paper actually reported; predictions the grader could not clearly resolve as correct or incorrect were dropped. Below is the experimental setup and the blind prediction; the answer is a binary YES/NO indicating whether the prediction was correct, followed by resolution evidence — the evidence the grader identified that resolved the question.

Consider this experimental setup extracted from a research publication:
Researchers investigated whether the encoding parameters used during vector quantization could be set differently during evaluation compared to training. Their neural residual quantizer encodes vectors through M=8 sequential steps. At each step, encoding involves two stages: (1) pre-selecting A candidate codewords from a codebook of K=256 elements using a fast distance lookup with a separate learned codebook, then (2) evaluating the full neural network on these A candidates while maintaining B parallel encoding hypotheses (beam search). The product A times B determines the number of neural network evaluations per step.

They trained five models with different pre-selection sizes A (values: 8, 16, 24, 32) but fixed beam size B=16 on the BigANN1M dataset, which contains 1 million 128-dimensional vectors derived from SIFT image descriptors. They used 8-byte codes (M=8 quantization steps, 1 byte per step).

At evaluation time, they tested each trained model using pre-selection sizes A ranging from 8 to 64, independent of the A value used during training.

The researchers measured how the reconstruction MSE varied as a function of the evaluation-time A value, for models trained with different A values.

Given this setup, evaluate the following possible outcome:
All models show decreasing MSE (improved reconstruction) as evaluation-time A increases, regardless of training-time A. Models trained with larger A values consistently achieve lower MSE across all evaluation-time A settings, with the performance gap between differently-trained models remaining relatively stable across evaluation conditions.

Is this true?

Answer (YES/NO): NO